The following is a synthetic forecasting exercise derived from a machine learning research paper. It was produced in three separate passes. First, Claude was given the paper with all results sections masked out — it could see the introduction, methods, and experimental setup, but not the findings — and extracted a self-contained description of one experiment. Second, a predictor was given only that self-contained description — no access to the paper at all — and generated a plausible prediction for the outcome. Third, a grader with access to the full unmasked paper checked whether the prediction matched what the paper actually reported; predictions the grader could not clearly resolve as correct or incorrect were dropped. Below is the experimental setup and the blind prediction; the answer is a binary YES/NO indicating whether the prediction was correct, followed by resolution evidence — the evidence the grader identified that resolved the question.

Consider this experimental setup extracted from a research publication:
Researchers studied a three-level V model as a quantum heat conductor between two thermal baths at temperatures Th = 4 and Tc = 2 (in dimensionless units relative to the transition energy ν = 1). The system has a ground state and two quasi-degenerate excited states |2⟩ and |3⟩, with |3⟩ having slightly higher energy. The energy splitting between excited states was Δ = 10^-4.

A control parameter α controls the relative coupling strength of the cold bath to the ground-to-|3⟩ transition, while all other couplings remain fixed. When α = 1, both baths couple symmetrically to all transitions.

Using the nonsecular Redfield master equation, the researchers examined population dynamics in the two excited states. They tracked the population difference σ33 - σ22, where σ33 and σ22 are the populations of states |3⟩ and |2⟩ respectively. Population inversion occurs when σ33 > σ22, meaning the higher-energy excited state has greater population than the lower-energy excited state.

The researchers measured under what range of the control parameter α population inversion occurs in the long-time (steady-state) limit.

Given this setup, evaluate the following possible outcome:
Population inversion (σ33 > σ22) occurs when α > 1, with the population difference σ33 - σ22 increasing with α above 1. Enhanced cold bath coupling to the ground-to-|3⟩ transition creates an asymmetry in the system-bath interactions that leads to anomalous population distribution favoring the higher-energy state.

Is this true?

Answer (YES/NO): NO